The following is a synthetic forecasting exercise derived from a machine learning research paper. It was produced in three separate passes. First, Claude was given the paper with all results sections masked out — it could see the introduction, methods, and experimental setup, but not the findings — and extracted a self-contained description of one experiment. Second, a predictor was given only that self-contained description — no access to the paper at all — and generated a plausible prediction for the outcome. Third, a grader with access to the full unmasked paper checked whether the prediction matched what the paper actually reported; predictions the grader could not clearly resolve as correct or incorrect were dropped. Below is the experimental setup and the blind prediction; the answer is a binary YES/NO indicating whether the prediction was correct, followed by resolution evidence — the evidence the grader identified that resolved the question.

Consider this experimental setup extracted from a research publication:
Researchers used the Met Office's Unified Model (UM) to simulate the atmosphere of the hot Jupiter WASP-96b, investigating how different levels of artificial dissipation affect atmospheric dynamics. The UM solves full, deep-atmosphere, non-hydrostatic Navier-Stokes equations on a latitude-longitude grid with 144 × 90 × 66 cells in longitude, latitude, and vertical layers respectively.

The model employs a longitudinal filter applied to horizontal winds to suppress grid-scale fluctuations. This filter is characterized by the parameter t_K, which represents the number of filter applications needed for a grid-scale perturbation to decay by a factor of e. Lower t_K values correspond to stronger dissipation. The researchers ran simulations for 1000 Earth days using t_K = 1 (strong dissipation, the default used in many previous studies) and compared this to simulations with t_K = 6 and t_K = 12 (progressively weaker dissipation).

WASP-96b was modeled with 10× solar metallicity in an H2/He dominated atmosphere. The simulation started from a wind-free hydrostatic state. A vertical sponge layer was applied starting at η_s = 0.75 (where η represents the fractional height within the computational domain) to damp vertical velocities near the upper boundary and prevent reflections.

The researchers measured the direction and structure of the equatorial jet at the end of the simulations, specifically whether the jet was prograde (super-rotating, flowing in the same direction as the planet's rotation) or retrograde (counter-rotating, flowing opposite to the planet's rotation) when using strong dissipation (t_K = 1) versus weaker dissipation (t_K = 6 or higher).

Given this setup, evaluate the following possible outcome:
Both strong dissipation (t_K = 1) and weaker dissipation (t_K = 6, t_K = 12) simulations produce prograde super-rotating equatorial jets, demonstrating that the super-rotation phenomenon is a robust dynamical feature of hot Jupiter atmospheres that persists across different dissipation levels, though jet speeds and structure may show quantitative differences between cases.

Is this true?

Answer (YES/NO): NO